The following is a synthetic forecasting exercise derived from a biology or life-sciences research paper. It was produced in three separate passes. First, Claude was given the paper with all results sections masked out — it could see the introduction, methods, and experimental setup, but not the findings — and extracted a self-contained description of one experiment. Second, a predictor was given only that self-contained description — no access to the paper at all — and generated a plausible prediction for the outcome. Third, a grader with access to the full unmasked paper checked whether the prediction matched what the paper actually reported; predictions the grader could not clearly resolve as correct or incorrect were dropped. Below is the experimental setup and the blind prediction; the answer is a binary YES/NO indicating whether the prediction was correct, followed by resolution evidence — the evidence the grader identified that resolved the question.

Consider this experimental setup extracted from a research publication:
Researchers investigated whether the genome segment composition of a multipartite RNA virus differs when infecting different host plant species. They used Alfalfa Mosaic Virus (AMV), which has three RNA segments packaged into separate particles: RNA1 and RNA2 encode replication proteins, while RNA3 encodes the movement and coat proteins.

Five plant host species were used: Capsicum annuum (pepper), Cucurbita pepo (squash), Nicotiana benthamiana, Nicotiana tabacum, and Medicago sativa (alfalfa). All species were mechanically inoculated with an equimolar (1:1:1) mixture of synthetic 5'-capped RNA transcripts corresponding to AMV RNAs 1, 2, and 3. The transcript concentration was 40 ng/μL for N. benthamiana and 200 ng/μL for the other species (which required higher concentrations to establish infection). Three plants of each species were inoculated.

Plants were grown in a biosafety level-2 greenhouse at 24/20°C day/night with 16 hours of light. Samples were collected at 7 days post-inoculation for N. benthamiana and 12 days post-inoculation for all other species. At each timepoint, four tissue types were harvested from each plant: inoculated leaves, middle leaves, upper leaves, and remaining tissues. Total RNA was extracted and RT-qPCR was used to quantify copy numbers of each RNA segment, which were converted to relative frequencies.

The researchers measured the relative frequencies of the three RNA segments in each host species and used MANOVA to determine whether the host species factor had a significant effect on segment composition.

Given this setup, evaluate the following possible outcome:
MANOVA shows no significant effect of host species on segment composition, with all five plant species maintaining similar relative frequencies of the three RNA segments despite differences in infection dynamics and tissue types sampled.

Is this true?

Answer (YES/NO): NO